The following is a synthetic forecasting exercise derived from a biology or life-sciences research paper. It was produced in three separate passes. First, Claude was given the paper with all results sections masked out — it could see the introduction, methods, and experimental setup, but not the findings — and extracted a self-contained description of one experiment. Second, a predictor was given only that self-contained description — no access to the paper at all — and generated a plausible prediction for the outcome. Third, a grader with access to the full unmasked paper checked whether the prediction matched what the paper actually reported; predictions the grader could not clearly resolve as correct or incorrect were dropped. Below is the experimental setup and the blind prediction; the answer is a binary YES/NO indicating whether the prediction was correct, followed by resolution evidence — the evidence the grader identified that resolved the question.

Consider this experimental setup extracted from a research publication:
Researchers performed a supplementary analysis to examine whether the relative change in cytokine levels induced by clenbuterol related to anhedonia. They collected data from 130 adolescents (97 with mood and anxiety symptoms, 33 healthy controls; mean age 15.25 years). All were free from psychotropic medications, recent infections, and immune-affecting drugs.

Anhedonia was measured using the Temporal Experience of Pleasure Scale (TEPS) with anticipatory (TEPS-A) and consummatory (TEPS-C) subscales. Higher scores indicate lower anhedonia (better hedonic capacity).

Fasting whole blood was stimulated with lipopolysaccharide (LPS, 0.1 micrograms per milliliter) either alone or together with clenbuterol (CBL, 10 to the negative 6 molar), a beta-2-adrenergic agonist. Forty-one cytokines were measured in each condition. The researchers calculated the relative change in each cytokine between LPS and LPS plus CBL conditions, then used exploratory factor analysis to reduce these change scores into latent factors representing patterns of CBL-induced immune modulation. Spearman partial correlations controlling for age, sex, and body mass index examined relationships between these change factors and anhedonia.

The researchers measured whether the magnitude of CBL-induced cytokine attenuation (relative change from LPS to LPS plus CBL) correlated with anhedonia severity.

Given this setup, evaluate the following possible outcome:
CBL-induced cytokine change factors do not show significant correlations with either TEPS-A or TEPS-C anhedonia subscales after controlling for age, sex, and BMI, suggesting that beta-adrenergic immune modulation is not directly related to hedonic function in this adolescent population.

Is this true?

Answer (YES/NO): NO